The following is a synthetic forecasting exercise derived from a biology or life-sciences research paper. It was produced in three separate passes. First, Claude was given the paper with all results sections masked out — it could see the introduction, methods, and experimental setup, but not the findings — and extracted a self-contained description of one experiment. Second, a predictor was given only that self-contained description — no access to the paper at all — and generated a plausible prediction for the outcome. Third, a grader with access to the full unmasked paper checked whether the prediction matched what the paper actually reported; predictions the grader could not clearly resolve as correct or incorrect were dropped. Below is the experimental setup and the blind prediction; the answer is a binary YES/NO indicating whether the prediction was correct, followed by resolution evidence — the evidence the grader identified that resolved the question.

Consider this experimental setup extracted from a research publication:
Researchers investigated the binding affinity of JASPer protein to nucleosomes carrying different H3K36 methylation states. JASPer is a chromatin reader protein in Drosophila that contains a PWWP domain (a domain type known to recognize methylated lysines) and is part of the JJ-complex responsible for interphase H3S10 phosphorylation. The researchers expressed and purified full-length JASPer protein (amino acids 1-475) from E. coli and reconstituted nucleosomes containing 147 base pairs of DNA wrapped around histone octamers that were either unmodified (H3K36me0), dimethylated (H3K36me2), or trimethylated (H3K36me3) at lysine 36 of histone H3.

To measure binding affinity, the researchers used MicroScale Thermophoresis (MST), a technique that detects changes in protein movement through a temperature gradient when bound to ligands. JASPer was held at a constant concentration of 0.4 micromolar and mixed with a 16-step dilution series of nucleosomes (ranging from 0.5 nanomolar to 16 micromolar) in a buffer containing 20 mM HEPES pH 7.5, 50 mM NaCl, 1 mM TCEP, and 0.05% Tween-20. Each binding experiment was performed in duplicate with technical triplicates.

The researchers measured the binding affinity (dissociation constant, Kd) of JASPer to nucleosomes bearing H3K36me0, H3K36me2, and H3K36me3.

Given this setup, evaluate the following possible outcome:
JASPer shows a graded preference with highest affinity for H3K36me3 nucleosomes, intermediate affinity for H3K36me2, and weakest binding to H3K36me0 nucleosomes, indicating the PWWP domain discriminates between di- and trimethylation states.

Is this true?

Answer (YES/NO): NO